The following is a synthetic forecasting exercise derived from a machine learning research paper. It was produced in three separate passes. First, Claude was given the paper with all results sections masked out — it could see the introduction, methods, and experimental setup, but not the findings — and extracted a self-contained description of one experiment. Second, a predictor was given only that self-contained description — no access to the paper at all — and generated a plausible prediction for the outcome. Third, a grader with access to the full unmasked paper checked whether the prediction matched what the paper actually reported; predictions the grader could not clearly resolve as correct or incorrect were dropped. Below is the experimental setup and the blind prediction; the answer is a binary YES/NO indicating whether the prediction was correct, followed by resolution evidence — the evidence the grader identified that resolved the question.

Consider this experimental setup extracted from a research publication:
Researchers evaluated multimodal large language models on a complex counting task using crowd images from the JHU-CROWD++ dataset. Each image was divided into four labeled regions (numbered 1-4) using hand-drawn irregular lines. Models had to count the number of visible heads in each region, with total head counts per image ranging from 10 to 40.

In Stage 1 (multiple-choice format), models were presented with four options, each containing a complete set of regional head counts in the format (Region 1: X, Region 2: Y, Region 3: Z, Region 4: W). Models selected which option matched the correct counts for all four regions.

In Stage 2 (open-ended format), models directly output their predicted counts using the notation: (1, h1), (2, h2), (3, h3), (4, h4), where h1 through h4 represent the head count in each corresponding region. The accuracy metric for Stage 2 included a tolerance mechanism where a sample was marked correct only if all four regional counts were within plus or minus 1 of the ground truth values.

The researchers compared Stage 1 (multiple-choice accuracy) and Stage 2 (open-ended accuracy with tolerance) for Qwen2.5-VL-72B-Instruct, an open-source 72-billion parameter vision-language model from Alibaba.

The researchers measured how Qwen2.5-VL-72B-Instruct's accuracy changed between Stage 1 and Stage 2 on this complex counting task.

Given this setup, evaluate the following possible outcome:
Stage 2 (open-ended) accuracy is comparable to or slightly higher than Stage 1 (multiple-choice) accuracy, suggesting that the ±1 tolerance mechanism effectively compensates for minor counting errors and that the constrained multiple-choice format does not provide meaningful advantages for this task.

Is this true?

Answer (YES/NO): NO